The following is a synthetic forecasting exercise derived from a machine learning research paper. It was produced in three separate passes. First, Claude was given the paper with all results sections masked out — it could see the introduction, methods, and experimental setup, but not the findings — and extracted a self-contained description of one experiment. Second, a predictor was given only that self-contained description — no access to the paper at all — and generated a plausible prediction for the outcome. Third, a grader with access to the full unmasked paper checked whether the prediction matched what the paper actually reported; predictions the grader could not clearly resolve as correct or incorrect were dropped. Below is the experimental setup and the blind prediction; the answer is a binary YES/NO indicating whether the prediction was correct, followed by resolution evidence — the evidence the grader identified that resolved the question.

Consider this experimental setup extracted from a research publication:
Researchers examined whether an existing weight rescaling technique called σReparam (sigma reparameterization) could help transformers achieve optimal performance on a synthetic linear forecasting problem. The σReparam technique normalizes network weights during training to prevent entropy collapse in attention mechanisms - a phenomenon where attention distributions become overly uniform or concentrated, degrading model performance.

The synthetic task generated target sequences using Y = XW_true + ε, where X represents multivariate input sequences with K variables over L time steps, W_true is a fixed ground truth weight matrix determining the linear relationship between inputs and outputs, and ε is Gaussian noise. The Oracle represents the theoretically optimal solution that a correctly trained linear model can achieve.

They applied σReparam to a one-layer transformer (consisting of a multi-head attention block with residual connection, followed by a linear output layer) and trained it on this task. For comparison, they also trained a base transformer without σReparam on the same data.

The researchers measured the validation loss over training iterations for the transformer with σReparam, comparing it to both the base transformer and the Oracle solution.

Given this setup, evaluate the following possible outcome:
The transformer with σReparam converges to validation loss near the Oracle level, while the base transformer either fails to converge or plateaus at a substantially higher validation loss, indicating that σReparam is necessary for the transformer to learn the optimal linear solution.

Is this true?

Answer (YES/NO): NO